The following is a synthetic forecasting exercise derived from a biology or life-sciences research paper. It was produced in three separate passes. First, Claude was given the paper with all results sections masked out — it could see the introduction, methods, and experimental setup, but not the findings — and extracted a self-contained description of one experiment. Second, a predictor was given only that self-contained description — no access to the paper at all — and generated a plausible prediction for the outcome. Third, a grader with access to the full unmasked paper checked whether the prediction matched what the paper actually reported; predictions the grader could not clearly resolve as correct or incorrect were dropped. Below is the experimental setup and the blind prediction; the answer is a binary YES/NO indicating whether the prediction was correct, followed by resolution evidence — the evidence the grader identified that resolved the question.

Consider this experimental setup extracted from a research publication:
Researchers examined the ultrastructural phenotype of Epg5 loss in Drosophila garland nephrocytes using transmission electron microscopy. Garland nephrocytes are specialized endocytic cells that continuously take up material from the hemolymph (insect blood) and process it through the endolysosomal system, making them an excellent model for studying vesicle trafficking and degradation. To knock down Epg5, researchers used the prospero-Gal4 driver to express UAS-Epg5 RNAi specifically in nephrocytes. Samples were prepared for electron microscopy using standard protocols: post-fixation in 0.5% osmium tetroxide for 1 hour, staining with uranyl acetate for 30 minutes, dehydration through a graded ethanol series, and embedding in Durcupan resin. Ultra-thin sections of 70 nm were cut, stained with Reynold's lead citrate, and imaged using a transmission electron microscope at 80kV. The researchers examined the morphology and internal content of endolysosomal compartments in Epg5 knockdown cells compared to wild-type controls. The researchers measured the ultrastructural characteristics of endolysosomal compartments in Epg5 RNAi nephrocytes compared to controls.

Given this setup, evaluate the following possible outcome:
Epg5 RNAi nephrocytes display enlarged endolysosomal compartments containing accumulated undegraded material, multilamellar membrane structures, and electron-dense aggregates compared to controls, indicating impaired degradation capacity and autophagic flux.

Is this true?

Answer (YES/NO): NO